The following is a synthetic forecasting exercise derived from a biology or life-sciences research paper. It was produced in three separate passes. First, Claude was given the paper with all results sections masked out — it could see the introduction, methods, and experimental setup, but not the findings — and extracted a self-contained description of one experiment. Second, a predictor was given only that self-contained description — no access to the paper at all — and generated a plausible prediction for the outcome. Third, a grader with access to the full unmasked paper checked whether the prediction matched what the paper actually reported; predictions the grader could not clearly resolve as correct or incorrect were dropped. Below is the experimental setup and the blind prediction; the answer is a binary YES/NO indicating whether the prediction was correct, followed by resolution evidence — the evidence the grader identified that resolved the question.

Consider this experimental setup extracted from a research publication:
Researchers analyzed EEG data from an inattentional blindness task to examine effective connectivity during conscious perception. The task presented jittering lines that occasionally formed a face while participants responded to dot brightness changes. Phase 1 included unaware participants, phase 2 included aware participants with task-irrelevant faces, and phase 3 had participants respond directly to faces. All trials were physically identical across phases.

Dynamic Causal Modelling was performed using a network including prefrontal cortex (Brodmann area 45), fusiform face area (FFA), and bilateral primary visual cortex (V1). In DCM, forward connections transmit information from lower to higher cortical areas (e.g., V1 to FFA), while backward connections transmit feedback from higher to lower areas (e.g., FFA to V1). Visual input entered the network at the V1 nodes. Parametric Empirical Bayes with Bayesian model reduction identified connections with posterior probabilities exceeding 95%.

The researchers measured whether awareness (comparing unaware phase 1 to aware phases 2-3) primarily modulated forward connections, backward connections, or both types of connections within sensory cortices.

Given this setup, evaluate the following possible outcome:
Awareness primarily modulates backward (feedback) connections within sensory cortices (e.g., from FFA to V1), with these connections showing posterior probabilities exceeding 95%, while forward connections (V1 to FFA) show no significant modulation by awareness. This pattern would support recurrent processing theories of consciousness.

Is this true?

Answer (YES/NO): NO